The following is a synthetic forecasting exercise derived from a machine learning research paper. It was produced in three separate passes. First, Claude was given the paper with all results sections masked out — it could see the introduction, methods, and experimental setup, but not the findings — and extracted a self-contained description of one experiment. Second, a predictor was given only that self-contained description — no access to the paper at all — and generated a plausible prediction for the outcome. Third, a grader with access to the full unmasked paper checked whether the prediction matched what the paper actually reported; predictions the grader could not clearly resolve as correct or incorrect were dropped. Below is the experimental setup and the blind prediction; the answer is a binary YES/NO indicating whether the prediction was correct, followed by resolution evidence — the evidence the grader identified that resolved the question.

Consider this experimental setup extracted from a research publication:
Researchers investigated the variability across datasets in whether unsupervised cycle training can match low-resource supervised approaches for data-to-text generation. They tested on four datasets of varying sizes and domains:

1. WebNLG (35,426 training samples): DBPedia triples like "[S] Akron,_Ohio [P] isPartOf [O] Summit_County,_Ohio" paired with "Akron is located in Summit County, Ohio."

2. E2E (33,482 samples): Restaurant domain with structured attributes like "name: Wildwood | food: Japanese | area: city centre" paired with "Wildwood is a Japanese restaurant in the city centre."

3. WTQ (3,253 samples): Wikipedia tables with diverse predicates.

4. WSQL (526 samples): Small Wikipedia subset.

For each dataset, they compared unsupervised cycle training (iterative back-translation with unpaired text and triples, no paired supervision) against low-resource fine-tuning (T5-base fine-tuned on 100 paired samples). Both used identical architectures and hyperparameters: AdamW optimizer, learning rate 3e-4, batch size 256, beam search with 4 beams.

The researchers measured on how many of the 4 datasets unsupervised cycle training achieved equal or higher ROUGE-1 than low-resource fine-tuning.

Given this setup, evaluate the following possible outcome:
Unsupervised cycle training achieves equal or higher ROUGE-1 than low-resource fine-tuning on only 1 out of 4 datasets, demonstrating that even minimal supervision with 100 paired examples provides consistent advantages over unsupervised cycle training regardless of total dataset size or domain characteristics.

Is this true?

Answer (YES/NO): NO